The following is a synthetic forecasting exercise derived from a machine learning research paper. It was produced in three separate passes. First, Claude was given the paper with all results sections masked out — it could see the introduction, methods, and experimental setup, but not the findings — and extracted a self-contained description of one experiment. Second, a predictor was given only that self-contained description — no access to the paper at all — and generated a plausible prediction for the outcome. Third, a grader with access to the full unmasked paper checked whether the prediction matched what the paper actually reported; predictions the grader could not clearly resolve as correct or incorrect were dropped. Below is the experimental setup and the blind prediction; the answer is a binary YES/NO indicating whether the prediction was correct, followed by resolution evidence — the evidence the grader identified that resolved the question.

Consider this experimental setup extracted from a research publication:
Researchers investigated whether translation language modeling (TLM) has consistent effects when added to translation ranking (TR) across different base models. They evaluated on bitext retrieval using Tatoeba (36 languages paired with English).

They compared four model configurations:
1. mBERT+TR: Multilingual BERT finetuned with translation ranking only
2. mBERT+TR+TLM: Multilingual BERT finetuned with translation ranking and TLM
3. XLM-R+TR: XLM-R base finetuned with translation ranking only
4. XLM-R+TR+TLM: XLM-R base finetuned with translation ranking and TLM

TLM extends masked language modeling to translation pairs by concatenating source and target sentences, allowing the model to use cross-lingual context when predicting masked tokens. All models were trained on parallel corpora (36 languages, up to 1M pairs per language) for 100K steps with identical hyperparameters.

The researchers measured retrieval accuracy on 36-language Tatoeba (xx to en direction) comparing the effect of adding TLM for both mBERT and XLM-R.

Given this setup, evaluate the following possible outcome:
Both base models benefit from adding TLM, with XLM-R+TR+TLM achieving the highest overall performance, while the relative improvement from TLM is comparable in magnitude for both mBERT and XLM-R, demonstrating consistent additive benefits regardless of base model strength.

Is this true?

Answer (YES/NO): NO